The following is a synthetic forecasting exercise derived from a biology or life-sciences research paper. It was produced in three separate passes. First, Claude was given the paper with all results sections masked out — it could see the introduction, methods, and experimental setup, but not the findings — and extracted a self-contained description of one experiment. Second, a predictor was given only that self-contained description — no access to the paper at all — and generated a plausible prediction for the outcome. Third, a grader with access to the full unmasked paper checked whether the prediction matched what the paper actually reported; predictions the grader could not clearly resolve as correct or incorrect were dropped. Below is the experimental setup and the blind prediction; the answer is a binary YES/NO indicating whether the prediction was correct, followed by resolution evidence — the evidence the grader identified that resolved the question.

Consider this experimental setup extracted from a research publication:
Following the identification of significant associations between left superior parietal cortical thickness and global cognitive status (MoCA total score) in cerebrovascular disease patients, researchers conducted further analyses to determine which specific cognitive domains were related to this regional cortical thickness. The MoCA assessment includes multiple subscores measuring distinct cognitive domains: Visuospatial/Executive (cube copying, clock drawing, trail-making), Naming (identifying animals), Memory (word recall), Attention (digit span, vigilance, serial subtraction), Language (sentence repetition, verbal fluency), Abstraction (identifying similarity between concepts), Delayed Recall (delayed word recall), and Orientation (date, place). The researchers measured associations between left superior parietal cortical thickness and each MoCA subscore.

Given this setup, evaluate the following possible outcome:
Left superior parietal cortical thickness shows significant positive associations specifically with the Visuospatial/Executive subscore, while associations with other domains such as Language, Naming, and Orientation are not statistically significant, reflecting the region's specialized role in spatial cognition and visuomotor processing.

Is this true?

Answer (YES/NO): NO